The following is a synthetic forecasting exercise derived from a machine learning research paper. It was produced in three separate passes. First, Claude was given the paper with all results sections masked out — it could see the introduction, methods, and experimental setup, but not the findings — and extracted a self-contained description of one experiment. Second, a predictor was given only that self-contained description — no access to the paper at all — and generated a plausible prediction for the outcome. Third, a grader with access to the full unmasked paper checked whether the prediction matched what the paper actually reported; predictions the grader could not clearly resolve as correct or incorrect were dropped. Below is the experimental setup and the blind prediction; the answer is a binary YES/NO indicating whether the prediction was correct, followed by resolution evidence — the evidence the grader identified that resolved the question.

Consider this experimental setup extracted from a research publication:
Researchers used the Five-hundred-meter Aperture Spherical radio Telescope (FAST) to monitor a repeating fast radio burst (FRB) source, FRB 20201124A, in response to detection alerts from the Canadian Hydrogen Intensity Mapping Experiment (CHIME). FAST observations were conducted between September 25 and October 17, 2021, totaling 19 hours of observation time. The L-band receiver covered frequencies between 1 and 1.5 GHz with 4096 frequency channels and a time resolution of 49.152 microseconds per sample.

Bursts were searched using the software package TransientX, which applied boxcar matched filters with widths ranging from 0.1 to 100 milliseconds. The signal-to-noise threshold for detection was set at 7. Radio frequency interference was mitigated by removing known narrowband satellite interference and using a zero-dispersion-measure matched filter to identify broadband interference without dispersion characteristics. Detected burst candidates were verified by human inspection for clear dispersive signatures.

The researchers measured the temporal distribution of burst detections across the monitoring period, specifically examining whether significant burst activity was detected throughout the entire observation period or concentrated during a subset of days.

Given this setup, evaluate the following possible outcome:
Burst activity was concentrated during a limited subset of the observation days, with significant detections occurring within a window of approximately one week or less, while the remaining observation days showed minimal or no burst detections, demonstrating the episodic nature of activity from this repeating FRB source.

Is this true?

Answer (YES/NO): YES